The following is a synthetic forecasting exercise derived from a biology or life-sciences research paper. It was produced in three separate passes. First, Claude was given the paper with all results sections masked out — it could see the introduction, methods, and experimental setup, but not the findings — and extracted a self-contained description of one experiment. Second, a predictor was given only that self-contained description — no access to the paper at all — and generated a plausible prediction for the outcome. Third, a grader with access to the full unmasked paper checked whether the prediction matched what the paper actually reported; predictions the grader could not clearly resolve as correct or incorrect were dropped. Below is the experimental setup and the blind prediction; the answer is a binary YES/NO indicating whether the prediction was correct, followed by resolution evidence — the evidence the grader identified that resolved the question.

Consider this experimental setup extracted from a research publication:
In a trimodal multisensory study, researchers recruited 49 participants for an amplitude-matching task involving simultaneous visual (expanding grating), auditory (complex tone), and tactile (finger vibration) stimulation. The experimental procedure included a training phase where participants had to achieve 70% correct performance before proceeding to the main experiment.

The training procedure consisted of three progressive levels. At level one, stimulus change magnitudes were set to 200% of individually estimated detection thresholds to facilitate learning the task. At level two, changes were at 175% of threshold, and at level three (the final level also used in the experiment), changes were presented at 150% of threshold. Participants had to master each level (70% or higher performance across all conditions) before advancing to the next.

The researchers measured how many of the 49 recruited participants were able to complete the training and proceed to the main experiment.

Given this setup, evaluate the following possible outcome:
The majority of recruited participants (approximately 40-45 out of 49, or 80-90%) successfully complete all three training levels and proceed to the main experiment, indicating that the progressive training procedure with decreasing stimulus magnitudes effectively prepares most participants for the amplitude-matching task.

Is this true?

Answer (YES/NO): NO